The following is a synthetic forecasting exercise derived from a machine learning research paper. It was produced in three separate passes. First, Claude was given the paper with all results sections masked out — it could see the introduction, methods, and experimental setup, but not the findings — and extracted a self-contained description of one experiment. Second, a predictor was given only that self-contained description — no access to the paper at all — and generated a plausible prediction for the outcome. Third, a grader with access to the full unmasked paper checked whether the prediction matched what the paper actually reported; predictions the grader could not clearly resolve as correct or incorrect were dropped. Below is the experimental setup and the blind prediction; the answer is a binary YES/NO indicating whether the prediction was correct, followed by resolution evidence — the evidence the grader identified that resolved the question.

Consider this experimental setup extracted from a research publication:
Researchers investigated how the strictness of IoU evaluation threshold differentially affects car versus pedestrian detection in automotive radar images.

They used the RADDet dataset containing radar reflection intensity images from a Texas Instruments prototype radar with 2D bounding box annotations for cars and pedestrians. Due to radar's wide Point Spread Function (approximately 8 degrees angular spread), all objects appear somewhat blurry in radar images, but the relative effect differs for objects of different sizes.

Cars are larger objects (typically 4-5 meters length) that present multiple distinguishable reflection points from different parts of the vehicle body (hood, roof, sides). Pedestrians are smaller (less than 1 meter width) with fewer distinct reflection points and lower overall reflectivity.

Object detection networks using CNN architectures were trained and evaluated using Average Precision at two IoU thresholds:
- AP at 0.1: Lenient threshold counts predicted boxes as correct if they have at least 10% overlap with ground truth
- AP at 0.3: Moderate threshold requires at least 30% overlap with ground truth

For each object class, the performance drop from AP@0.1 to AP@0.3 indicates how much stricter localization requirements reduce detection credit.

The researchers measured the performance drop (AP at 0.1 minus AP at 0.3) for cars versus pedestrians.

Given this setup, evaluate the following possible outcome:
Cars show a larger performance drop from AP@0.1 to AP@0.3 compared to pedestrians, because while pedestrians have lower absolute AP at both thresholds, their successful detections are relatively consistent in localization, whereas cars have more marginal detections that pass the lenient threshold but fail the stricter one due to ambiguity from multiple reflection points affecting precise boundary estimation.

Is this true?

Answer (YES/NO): NO